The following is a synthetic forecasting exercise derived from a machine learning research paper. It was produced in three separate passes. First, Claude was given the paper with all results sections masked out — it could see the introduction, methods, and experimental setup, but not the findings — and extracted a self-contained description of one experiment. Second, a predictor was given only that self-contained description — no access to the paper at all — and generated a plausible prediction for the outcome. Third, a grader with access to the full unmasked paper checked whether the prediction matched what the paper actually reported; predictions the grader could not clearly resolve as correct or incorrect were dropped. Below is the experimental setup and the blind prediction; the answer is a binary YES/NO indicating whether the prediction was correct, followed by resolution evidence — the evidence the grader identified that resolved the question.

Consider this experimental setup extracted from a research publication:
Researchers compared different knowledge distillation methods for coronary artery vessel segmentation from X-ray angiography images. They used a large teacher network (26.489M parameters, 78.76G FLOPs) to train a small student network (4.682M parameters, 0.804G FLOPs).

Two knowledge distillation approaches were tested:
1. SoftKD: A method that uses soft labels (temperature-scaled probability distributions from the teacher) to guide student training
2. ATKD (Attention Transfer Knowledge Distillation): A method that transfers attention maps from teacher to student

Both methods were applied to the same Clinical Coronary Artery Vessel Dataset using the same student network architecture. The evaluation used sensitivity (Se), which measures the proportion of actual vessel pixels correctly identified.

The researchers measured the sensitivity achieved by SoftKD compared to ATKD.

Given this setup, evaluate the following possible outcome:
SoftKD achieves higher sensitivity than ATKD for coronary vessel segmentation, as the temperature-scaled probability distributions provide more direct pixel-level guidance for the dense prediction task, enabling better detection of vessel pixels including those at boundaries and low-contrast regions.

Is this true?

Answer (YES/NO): YES